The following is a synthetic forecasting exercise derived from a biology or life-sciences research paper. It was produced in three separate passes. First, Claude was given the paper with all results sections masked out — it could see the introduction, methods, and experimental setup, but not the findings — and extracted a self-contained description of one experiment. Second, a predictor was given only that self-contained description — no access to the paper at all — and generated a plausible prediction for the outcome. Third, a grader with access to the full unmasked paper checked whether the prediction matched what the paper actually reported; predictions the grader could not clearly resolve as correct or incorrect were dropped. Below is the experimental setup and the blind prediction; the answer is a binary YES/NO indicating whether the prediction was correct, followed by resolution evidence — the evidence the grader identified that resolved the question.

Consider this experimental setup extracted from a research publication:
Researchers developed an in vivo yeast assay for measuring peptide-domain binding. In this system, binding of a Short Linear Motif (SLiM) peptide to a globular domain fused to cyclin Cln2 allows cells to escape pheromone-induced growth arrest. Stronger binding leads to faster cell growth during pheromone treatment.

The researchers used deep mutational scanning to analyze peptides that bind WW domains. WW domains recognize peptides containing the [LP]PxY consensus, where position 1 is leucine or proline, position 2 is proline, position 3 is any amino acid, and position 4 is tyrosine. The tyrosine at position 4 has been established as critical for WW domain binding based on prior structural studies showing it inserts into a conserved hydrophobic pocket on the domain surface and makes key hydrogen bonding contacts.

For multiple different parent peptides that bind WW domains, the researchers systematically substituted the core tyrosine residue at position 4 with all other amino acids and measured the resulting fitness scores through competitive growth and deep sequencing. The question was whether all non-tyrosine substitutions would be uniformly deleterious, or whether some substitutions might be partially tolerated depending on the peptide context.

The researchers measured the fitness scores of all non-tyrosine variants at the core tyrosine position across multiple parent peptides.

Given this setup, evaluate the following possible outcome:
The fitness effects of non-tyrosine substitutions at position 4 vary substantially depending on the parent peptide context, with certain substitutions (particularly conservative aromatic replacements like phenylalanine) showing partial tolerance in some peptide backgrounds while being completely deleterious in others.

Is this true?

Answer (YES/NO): NO